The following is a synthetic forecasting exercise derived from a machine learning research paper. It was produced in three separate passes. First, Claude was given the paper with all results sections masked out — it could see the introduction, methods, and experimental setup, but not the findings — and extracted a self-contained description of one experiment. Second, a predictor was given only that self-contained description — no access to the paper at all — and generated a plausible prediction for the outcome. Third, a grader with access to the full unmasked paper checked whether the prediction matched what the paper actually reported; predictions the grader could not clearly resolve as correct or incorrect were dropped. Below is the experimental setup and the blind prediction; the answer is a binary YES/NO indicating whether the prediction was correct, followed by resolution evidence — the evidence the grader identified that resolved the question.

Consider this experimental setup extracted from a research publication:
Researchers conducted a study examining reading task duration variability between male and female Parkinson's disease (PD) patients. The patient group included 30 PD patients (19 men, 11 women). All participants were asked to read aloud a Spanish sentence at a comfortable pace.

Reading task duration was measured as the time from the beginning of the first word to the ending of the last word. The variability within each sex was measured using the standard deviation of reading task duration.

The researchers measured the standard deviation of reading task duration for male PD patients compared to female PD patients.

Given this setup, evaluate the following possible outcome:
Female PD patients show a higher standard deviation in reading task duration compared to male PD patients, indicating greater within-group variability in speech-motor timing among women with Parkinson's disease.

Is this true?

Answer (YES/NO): NO